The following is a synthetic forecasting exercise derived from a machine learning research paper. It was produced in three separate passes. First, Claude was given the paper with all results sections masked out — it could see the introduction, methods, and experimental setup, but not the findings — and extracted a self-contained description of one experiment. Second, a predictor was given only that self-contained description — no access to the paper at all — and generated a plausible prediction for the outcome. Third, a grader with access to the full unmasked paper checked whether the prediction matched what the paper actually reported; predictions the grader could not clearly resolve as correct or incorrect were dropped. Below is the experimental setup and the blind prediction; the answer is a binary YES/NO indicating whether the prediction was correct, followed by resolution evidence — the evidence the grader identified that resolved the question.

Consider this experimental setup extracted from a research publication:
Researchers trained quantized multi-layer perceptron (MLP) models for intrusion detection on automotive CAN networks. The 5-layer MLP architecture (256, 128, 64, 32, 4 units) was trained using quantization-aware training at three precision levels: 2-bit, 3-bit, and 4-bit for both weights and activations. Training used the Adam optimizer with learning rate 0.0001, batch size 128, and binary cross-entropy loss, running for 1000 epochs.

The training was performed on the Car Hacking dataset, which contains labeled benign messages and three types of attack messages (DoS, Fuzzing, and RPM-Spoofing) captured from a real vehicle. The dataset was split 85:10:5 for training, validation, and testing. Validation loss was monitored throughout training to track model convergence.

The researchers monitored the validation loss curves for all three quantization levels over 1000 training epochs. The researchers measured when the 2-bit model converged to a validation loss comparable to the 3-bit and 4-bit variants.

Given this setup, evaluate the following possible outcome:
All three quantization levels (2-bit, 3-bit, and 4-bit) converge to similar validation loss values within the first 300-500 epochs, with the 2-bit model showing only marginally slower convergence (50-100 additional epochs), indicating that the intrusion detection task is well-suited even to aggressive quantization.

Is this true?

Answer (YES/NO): NO